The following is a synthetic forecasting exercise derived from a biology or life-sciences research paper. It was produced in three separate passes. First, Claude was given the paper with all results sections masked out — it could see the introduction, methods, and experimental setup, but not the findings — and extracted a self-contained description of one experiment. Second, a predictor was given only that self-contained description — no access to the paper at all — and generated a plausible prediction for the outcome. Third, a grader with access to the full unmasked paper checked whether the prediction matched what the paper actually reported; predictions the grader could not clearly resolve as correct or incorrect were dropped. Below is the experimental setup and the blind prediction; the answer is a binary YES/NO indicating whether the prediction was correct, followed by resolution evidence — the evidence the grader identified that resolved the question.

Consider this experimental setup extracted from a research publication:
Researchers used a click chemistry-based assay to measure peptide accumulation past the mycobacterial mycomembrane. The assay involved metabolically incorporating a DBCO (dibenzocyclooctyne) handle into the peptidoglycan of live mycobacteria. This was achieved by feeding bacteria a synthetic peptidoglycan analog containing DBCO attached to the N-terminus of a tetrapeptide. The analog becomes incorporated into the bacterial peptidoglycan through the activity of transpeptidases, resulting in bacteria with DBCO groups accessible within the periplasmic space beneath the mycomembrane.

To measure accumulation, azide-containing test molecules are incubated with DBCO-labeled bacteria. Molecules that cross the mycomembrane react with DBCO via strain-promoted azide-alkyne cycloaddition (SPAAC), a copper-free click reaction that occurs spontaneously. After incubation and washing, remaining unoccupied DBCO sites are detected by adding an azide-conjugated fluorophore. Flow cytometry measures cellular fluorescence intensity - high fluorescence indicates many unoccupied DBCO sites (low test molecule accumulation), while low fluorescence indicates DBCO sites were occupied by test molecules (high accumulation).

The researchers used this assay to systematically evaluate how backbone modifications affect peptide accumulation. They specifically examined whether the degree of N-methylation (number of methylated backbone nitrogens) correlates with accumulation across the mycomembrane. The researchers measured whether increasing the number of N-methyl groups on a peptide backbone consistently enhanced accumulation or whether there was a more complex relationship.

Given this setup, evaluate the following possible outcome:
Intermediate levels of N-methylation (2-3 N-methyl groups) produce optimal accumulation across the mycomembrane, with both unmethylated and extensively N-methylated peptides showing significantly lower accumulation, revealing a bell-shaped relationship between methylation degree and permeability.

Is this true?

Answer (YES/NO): NO